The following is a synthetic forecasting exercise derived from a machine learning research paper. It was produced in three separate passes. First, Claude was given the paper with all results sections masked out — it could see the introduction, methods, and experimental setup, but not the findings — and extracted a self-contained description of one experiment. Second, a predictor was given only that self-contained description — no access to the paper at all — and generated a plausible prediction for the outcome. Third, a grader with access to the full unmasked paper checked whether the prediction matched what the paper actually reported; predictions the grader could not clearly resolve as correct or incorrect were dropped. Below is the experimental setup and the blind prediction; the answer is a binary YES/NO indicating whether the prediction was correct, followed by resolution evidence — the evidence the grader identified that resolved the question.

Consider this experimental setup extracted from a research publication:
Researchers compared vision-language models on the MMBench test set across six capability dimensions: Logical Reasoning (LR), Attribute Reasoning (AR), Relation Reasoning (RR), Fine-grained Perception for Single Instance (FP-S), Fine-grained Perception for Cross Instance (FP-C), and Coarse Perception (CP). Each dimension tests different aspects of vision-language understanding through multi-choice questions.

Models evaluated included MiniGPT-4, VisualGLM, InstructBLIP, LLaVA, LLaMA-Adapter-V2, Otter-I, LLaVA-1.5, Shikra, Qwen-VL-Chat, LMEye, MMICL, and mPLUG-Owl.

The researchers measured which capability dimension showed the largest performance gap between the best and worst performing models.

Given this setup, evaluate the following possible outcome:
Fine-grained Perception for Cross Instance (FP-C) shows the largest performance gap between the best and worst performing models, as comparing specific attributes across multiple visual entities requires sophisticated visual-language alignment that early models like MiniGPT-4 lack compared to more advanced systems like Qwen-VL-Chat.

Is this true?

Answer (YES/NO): NO